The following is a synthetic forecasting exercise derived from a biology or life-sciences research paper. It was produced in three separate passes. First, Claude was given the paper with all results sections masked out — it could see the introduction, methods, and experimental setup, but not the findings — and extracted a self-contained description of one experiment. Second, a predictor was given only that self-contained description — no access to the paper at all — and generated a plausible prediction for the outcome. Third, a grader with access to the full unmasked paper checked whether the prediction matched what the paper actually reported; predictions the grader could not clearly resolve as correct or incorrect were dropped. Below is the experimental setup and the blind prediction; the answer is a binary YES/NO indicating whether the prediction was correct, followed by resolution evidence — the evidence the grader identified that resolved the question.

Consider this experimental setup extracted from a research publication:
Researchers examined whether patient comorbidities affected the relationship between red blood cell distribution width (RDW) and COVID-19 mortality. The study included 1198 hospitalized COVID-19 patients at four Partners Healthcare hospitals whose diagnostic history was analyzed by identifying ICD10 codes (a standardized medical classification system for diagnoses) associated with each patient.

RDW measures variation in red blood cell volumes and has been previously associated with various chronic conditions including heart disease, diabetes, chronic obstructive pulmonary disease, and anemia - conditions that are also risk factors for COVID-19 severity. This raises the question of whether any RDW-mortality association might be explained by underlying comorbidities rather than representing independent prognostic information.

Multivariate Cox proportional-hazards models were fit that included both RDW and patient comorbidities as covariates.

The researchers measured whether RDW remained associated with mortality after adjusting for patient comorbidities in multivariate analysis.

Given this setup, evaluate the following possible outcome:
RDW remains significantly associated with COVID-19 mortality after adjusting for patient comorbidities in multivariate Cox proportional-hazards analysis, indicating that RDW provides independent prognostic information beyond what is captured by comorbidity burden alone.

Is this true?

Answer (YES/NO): YES